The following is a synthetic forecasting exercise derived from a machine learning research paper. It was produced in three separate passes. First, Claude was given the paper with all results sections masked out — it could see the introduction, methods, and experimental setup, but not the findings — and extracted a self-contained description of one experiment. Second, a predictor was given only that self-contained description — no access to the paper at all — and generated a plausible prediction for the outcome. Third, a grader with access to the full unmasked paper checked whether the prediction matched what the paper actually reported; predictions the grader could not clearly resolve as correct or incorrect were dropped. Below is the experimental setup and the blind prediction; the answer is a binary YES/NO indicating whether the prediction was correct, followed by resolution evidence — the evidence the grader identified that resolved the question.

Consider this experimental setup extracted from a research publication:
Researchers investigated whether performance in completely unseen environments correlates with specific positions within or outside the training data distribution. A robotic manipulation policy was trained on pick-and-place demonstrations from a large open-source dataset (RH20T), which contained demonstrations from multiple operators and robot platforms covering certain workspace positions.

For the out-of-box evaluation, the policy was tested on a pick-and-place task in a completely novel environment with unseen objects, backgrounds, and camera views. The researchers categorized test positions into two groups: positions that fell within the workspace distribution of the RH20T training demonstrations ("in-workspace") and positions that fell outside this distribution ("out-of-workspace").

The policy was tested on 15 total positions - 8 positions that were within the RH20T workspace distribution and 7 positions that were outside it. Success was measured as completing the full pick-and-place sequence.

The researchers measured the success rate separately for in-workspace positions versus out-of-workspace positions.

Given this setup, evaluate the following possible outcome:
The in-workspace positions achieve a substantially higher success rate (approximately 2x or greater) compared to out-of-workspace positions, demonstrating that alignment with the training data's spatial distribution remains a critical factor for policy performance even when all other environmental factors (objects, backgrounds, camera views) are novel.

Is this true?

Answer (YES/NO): YES